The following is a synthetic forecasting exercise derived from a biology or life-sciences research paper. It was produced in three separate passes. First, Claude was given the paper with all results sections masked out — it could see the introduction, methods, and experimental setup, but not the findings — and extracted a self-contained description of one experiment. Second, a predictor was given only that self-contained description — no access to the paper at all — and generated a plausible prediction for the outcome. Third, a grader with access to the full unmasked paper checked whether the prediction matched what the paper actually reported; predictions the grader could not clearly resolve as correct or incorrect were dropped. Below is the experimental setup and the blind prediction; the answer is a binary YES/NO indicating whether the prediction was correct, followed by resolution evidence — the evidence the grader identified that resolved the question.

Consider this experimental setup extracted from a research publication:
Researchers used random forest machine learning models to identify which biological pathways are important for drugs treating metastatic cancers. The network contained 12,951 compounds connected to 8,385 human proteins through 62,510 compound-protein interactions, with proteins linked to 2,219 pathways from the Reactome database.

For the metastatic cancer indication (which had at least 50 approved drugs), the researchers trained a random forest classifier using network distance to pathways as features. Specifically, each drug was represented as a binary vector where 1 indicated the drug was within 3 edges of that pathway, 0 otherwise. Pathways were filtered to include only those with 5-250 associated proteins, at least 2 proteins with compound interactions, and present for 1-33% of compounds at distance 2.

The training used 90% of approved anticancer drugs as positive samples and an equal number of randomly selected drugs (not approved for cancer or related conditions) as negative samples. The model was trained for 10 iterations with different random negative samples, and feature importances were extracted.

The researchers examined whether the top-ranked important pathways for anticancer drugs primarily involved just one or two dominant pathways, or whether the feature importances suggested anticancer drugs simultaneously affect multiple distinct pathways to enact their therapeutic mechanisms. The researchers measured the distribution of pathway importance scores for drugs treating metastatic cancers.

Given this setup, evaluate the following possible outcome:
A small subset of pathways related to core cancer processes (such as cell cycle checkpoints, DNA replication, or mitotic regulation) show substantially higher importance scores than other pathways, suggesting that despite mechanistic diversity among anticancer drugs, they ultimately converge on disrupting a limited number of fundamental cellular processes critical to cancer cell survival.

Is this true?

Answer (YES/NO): NO